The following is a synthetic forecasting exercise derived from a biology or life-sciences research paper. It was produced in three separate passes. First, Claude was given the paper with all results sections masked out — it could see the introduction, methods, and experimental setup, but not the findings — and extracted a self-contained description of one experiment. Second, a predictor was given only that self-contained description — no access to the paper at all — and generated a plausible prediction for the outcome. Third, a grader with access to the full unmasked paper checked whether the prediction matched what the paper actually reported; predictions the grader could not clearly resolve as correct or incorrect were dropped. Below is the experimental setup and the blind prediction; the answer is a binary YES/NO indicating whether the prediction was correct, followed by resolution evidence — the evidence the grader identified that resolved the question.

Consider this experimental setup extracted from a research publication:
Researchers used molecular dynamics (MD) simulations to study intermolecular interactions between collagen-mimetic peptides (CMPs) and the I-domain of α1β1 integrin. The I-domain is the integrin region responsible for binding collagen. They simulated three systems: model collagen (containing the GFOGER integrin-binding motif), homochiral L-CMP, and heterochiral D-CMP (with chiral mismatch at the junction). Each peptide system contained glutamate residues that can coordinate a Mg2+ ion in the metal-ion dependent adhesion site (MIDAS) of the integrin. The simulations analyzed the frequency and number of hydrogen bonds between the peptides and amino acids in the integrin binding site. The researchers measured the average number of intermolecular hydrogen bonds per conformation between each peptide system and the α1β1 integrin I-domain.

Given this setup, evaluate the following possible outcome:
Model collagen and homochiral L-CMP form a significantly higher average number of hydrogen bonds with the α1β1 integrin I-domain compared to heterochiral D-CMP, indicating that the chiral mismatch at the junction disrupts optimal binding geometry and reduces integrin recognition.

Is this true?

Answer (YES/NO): NO